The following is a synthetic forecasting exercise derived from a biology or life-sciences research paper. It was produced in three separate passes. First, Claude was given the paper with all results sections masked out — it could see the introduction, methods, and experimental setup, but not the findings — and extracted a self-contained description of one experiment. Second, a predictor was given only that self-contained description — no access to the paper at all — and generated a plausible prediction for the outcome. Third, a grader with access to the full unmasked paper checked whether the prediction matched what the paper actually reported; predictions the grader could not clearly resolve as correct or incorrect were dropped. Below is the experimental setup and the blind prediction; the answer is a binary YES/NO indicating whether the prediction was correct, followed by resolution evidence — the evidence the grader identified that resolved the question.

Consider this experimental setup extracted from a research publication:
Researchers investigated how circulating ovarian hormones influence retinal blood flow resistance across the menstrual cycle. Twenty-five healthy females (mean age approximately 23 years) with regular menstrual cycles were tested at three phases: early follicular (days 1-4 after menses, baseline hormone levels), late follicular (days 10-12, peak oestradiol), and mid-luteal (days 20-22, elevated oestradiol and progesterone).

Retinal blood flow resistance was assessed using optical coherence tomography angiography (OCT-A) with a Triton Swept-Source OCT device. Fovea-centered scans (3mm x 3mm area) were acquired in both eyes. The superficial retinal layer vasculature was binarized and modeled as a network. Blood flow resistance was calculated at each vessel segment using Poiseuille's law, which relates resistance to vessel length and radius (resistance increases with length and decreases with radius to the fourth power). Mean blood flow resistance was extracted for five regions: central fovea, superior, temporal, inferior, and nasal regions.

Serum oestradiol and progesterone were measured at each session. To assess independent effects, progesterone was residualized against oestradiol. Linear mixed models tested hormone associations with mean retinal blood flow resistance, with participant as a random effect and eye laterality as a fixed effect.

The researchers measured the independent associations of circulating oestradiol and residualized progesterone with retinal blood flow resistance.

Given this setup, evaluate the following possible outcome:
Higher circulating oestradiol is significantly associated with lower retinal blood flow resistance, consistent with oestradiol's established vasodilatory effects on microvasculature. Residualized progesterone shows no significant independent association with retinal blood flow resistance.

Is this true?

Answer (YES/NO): YES